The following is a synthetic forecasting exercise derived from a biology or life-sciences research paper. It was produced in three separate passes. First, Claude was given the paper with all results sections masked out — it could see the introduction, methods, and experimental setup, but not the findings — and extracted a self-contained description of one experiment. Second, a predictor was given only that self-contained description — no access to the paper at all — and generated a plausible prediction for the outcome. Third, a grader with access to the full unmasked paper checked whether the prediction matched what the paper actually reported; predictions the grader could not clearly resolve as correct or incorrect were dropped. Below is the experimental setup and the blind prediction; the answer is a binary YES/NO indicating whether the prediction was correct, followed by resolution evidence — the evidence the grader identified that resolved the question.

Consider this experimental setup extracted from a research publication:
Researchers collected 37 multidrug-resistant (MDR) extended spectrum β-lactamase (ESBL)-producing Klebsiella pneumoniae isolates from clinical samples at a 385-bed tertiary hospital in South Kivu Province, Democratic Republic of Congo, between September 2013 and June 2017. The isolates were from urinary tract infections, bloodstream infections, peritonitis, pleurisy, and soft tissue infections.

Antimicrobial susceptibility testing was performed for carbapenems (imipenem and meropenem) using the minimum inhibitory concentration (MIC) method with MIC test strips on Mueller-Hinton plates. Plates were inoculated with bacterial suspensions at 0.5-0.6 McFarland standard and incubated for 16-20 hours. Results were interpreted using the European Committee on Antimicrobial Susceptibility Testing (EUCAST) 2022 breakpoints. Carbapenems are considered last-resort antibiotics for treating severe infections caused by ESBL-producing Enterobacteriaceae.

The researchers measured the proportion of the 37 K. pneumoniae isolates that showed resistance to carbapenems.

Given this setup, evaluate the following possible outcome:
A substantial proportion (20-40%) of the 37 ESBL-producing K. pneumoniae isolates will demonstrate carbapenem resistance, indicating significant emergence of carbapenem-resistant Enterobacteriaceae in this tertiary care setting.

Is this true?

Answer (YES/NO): NO